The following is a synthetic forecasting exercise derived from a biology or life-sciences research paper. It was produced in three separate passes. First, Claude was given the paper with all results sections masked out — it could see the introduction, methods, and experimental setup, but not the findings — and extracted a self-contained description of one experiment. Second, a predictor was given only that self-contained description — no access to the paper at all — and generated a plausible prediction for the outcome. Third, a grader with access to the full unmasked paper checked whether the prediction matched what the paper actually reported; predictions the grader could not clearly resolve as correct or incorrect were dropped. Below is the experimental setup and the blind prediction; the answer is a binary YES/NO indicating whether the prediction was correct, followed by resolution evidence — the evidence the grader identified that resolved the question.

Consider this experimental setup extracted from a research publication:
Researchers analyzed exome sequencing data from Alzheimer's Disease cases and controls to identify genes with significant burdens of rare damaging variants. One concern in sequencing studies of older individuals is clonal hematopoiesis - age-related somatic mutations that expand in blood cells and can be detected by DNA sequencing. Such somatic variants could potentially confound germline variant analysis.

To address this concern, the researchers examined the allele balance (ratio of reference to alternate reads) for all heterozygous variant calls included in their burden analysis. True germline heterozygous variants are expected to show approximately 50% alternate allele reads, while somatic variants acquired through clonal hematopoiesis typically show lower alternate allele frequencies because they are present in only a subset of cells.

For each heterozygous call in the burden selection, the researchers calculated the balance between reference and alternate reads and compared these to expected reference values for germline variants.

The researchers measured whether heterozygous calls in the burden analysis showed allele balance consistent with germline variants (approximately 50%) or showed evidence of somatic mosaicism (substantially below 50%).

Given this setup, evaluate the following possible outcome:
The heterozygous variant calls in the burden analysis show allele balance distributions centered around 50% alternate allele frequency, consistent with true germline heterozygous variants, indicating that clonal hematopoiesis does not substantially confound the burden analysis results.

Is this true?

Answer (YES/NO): YES